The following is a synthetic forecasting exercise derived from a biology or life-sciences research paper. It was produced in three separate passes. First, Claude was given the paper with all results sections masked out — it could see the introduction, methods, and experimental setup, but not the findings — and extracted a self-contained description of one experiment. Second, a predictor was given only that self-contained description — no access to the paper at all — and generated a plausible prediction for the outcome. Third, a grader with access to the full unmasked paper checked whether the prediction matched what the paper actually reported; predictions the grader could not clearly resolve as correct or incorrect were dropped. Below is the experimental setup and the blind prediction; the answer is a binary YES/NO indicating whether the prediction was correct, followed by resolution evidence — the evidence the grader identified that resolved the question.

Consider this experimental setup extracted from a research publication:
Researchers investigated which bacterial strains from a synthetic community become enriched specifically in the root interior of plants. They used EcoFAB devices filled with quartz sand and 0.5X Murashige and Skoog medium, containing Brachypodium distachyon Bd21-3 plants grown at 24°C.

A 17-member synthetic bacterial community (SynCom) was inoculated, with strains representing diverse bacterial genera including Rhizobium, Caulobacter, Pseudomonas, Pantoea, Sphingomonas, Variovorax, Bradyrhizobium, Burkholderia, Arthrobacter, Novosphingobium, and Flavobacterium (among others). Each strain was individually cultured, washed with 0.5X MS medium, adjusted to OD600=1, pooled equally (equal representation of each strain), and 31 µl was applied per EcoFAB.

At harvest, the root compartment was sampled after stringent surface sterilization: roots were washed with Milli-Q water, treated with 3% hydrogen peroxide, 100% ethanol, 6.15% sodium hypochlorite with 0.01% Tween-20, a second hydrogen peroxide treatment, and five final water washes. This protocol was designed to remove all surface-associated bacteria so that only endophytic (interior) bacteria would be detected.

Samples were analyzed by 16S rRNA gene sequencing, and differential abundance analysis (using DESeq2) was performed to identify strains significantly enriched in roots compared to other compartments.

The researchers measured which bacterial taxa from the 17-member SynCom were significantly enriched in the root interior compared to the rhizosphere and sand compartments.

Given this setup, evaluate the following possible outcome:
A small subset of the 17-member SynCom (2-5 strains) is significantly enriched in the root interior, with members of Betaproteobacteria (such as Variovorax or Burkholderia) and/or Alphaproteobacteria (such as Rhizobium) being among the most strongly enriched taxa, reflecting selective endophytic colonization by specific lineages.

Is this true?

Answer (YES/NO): NO